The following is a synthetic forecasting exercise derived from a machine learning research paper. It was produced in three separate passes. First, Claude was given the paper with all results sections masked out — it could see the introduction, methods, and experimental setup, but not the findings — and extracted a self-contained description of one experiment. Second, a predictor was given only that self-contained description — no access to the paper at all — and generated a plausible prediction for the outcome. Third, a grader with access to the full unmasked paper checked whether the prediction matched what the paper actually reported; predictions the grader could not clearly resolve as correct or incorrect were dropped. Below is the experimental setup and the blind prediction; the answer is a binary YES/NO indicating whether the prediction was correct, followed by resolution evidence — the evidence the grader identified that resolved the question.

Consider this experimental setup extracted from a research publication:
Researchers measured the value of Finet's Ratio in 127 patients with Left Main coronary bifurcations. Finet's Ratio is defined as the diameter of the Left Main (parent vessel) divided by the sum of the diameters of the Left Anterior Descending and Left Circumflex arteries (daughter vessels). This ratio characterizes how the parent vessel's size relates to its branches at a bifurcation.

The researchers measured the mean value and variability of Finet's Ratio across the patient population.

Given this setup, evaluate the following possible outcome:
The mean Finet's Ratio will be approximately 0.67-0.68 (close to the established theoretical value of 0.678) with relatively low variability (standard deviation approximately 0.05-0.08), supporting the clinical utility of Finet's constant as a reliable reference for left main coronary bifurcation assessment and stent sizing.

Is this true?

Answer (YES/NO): NO